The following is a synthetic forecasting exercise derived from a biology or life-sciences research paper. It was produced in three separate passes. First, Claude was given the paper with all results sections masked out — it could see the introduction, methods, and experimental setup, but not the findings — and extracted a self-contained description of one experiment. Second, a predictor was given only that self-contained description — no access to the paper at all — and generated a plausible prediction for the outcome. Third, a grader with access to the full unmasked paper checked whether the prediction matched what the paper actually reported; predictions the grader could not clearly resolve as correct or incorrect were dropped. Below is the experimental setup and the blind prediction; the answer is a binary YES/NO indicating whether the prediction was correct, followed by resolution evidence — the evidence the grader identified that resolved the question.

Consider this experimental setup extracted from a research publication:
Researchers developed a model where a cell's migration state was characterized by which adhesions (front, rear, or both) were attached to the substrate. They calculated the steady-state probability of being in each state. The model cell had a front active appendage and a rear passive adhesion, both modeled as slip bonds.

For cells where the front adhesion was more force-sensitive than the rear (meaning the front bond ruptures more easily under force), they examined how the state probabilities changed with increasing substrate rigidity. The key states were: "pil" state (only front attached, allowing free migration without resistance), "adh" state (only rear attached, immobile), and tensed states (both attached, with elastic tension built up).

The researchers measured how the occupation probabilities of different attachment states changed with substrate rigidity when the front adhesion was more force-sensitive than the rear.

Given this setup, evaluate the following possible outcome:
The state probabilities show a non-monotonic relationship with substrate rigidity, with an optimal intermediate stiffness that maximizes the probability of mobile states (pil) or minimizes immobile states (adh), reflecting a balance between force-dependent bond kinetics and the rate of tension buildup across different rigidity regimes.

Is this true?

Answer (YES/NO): NO